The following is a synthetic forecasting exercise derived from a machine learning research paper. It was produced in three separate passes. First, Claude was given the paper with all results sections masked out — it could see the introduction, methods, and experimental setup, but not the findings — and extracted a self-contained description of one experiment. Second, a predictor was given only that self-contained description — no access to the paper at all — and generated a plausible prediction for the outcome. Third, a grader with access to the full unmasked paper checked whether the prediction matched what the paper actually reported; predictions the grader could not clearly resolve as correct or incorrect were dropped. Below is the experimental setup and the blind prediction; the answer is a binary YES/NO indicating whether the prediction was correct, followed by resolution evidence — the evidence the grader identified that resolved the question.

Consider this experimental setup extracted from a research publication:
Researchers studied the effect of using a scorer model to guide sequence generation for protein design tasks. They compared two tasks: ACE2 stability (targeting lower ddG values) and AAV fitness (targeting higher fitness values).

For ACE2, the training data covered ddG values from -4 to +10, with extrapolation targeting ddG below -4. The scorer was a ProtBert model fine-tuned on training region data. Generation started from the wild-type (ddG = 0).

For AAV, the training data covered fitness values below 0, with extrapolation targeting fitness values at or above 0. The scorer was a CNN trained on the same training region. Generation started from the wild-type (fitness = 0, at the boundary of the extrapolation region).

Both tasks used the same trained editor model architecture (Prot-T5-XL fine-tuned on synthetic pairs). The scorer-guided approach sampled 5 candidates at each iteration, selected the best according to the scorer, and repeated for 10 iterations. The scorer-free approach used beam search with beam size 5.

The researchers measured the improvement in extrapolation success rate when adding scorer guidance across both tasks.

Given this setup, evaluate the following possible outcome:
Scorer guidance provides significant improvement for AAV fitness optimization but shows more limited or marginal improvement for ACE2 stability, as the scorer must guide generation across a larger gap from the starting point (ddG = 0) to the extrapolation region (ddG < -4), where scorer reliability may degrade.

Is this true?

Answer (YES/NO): NO